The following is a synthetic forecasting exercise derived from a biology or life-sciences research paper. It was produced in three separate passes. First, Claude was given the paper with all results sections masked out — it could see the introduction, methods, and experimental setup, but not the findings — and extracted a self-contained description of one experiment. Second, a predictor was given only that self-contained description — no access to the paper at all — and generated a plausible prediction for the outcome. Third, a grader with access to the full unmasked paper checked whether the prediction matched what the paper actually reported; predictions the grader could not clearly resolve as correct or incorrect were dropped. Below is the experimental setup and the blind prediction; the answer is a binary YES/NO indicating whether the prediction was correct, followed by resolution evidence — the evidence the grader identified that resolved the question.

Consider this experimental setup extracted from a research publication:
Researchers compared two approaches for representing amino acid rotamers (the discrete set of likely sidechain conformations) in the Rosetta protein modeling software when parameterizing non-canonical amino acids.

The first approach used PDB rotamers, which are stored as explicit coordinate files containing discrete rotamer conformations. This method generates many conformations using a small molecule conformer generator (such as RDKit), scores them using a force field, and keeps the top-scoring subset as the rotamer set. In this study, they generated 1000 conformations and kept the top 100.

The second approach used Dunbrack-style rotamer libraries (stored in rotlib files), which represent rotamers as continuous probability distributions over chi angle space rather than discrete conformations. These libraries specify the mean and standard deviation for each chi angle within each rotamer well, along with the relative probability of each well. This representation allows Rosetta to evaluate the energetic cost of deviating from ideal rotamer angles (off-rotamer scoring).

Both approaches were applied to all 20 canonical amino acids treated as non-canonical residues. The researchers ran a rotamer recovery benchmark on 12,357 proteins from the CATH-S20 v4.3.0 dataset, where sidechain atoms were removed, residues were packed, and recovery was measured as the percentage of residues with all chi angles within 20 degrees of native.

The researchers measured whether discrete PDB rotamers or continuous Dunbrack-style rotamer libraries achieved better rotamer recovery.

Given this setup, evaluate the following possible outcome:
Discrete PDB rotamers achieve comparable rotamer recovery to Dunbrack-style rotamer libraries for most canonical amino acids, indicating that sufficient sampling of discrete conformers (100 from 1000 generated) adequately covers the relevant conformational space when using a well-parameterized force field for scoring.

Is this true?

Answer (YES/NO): NO